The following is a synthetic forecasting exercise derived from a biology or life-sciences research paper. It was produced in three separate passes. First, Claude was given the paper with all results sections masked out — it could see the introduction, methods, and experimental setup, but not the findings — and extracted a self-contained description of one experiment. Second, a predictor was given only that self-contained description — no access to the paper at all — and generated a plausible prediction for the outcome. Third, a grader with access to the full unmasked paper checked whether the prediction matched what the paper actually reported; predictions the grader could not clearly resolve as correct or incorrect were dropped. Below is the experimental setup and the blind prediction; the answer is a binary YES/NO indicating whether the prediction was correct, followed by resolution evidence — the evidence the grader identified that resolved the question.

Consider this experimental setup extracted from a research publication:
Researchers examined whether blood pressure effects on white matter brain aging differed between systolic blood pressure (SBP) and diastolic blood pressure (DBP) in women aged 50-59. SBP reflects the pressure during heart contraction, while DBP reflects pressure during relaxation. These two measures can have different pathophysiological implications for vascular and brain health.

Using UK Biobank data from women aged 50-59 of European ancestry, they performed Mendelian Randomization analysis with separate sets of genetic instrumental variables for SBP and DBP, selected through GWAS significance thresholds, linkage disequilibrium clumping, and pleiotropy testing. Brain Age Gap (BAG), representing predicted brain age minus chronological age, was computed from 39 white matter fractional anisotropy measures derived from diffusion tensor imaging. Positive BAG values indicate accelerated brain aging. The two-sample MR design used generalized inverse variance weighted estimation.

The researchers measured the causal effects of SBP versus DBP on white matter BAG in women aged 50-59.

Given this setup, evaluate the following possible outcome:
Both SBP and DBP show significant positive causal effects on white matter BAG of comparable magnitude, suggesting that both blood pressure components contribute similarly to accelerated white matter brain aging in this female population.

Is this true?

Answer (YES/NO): NO